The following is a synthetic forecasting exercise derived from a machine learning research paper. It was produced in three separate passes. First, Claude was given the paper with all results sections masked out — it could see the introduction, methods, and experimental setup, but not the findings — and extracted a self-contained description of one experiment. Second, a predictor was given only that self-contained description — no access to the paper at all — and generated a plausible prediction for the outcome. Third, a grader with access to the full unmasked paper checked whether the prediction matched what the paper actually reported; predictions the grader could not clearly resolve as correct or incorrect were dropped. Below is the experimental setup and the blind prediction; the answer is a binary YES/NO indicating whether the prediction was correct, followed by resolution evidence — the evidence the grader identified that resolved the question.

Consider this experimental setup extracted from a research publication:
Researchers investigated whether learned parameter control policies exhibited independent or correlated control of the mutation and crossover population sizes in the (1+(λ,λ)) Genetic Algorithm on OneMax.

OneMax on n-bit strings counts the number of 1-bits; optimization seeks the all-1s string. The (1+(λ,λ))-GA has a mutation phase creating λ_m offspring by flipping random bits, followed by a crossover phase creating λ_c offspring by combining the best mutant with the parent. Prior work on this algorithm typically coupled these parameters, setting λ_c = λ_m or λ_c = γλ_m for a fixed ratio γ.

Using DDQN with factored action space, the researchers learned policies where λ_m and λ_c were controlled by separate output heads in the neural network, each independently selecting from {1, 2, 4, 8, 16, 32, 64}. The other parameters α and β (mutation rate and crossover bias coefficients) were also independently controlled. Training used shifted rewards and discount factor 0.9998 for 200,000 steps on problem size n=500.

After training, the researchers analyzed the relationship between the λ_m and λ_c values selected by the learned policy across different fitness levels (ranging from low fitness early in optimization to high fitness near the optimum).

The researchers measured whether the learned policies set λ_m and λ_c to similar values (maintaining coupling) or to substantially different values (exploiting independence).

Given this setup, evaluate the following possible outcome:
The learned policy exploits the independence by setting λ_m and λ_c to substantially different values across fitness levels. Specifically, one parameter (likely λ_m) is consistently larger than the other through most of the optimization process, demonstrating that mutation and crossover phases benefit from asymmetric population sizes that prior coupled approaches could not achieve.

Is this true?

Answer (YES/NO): NO